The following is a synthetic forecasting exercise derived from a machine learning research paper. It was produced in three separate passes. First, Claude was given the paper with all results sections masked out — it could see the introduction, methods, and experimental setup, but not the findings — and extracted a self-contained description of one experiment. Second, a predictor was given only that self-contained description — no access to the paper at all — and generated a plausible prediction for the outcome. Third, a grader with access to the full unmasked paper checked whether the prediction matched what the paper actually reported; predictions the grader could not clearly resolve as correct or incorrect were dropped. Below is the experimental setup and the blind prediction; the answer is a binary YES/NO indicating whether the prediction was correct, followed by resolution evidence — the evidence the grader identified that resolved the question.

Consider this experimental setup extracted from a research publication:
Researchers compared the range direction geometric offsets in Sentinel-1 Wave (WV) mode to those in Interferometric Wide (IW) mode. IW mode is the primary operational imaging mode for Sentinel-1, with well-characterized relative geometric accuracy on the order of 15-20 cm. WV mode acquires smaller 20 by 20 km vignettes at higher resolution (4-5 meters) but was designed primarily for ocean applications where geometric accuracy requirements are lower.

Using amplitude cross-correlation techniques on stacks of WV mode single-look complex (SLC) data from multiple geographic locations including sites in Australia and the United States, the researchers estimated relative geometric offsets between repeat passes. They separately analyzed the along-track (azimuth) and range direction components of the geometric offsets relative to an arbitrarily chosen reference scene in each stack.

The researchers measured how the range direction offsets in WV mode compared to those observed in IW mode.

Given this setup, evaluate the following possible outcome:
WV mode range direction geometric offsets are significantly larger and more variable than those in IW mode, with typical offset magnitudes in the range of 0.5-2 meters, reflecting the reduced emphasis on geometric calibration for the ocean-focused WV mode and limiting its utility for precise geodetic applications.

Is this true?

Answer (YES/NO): NO